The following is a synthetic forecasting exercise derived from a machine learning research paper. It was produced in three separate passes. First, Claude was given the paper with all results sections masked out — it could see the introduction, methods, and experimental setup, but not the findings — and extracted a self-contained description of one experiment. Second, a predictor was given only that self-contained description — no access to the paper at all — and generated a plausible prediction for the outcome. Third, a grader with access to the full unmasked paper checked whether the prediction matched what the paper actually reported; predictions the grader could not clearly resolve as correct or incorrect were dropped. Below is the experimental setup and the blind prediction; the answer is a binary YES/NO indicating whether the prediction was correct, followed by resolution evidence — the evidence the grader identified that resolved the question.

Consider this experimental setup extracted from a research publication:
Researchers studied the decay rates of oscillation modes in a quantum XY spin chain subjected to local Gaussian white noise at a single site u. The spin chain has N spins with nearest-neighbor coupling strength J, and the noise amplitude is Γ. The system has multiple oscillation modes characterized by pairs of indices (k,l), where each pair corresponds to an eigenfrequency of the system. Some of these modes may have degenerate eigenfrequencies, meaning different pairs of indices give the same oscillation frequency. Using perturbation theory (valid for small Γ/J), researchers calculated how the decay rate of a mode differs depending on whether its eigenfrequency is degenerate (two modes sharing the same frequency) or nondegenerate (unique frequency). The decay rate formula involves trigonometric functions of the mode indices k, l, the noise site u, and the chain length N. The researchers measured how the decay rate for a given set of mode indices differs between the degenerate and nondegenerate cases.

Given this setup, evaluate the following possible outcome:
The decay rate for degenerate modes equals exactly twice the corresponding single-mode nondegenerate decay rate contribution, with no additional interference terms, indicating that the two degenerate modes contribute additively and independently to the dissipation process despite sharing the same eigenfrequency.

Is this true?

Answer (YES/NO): NO